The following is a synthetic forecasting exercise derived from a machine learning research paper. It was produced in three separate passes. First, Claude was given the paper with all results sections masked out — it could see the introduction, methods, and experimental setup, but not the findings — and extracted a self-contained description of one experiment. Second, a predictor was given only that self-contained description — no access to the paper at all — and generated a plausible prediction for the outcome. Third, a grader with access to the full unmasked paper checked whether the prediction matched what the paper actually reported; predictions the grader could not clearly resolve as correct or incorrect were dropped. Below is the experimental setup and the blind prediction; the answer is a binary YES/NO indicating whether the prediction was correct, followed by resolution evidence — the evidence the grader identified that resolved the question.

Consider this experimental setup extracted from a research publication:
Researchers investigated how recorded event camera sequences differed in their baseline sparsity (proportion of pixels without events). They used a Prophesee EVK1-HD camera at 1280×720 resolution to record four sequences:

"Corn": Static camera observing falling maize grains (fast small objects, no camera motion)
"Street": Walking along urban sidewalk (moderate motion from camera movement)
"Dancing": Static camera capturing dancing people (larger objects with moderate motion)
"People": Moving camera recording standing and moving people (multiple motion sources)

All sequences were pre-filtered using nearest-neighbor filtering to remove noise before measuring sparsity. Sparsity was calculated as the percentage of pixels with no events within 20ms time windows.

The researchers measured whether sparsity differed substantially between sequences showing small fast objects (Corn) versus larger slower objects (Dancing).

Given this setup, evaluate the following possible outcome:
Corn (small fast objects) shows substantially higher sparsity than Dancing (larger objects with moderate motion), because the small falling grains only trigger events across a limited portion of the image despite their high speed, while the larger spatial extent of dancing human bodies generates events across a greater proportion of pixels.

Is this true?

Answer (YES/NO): YES